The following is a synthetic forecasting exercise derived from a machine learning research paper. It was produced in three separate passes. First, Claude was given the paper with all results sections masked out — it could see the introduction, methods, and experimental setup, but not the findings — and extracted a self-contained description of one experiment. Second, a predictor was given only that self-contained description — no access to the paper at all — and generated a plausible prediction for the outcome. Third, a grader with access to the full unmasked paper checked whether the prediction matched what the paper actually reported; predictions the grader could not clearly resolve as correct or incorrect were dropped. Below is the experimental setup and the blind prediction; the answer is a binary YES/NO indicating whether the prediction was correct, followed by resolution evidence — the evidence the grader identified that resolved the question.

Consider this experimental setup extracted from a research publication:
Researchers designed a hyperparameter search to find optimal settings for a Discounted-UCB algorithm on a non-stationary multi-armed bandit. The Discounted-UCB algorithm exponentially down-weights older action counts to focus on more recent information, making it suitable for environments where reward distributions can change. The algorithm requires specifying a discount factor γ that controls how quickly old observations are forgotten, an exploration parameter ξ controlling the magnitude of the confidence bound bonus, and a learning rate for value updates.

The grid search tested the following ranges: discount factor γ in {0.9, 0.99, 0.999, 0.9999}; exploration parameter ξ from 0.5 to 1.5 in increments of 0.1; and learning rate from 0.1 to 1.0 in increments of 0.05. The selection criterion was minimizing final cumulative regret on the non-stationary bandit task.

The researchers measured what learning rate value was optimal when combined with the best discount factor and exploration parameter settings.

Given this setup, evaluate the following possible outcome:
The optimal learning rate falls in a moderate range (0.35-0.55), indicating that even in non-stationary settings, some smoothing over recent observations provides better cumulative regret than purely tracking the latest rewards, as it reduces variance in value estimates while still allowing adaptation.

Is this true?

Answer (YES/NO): NO